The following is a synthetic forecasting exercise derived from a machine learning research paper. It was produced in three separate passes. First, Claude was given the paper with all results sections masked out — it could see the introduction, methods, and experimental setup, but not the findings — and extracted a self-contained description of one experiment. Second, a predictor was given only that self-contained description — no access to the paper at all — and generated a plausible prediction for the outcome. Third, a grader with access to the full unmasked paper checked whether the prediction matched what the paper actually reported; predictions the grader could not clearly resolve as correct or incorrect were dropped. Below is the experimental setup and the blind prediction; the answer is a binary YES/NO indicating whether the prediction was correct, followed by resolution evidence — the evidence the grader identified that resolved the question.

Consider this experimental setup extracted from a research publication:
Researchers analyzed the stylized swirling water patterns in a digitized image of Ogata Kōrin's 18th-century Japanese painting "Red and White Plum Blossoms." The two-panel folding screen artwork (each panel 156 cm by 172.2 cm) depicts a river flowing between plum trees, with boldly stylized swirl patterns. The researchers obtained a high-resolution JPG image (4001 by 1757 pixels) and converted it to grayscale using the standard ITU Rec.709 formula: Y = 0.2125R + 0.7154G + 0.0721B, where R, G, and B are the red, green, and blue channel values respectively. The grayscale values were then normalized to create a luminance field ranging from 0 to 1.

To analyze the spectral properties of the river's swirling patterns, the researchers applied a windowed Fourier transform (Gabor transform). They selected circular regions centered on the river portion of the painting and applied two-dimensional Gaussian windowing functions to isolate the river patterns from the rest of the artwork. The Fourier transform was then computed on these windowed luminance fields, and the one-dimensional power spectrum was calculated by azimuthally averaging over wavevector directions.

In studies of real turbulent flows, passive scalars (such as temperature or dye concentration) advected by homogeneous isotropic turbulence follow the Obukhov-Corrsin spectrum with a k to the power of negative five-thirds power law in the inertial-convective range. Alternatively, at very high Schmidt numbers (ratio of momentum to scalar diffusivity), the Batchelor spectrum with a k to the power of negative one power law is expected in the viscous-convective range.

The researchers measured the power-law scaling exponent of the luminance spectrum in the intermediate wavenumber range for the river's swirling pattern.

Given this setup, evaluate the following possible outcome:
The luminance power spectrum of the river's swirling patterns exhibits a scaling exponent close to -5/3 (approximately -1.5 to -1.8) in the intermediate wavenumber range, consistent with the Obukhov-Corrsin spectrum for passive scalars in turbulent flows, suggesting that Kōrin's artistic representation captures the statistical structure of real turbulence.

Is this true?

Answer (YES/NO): YES